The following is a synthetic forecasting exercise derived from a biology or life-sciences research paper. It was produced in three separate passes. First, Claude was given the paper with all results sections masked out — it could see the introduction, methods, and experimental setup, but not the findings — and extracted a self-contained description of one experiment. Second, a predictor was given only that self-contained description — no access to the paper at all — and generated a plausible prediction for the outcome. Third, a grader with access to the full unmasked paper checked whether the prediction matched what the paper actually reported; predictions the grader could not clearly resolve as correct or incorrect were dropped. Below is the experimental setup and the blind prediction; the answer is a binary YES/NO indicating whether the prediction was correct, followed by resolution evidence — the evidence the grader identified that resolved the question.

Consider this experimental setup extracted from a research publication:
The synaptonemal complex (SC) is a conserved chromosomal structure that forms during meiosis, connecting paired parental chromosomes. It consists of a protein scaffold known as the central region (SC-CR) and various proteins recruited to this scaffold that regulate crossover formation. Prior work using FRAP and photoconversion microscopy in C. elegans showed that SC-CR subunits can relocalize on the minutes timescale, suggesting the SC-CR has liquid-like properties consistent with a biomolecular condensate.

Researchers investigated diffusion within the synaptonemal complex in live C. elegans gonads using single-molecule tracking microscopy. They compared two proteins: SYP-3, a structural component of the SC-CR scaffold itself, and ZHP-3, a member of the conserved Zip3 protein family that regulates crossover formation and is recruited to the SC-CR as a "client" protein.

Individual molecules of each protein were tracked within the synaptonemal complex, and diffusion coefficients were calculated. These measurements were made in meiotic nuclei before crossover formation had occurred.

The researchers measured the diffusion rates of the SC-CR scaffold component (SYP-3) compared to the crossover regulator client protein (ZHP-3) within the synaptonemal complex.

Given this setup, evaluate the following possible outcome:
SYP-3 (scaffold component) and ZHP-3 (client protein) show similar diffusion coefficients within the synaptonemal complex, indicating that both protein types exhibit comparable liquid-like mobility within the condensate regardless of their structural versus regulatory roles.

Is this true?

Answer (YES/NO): NO